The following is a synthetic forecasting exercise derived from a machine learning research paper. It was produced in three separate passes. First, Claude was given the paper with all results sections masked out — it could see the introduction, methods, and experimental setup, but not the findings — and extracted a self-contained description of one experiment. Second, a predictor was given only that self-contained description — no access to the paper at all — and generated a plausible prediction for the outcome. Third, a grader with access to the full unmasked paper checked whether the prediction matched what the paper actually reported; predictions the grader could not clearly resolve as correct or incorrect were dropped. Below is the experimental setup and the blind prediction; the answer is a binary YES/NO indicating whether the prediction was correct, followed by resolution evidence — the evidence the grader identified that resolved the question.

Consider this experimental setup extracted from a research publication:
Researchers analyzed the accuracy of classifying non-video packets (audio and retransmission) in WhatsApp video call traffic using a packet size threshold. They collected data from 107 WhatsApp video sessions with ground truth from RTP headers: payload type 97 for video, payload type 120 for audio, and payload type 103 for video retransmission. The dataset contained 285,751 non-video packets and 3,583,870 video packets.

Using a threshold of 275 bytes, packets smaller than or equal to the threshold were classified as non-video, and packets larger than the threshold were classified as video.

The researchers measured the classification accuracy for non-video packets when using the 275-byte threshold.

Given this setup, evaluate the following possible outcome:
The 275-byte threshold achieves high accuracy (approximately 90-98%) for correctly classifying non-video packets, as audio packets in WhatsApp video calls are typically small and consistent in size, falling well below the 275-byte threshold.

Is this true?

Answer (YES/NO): NO